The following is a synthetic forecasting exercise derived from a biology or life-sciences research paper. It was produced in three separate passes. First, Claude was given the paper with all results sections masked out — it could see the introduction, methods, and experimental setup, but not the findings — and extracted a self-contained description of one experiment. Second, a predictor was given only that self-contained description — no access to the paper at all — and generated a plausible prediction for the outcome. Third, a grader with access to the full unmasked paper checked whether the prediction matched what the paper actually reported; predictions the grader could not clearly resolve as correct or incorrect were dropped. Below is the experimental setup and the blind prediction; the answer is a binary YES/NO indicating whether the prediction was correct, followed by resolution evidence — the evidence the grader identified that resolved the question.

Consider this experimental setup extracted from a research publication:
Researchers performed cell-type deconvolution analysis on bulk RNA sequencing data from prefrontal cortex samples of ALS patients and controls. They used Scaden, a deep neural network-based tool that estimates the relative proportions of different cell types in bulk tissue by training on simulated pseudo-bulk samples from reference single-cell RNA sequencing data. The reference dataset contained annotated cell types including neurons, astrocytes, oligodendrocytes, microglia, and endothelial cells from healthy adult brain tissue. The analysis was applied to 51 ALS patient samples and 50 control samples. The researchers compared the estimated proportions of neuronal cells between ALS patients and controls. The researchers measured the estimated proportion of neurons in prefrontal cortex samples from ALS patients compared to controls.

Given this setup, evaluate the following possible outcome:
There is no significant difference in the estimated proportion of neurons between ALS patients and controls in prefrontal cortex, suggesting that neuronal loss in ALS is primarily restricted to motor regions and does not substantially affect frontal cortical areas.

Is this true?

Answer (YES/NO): NO